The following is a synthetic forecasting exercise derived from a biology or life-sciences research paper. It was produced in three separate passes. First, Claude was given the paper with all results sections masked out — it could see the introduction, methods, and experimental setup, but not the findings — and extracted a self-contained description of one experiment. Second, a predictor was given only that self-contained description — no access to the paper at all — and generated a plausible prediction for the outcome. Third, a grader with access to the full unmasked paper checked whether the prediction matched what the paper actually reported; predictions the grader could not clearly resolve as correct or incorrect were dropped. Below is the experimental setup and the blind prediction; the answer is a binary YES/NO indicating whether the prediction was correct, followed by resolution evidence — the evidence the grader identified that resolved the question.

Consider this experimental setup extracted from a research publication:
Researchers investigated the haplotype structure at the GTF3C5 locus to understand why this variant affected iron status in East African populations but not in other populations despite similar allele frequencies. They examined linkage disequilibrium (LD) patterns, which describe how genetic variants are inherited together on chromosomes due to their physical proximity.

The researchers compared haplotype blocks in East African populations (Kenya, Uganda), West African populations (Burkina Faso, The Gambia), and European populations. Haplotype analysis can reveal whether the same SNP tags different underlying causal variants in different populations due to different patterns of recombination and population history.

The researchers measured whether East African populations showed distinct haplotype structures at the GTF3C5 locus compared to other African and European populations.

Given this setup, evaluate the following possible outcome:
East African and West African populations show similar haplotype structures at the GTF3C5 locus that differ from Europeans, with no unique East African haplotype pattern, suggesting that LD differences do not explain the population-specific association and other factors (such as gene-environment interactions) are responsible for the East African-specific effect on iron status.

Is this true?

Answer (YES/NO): NO